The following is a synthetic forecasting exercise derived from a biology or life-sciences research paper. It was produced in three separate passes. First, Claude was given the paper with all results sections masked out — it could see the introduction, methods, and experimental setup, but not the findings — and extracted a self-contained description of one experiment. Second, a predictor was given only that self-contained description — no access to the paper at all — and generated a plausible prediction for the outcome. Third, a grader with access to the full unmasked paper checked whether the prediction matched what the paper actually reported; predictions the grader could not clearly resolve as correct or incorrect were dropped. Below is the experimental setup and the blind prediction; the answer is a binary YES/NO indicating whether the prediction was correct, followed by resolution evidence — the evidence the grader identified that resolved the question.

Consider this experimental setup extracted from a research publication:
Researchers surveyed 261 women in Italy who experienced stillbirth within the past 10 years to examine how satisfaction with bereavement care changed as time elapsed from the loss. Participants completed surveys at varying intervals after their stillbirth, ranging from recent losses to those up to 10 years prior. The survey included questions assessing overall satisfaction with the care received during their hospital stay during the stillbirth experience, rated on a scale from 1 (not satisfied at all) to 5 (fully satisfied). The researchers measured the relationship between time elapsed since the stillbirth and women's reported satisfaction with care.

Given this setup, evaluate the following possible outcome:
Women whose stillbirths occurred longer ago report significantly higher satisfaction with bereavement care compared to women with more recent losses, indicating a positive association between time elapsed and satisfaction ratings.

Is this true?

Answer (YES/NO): NO